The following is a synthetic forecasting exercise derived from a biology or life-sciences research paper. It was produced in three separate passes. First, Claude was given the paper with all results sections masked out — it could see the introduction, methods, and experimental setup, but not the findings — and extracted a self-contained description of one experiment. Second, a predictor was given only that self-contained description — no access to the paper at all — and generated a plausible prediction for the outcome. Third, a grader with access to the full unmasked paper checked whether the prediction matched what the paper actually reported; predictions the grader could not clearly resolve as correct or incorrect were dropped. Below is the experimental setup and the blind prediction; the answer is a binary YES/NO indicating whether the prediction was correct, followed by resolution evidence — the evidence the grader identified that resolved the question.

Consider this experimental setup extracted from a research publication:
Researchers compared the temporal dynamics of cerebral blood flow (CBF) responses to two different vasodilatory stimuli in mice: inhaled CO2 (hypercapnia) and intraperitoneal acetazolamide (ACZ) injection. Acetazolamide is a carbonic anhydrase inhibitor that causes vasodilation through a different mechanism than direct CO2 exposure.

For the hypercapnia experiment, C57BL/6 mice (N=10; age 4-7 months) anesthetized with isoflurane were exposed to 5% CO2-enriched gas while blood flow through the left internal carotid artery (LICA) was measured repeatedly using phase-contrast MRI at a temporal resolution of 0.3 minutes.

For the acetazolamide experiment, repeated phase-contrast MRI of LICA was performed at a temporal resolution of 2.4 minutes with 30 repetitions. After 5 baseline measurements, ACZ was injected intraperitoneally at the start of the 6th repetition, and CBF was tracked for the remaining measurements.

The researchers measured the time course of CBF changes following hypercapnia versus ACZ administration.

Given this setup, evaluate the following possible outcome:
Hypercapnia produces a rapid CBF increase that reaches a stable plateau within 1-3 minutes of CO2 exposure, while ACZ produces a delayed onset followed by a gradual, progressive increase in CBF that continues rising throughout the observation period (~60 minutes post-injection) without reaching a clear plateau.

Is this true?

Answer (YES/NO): NO